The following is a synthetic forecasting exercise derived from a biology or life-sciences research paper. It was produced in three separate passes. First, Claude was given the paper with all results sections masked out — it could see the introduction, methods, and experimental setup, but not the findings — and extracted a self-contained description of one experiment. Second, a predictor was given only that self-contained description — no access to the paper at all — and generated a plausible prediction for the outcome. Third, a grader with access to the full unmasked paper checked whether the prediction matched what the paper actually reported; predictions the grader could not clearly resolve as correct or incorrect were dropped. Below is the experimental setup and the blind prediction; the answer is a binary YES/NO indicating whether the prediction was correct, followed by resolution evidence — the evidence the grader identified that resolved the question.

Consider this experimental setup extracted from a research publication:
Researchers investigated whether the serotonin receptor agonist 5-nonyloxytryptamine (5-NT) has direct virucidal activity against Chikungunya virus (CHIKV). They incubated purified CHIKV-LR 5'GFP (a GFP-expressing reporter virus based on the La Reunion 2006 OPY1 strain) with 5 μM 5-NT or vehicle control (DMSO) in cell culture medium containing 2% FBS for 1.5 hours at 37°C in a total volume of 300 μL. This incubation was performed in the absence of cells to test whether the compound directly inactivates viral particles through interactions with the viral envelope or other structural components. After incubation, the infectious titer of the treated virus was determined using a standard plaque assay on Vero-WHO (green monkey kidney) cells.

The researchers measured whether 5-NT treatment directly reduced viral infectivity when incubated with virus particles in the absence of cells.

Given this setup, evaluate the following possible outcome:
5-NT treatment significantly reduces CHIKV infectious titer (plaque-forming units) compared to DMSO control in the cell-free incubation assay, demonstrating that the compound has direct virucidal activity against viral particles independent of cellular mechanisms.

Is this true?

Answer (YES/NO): NO